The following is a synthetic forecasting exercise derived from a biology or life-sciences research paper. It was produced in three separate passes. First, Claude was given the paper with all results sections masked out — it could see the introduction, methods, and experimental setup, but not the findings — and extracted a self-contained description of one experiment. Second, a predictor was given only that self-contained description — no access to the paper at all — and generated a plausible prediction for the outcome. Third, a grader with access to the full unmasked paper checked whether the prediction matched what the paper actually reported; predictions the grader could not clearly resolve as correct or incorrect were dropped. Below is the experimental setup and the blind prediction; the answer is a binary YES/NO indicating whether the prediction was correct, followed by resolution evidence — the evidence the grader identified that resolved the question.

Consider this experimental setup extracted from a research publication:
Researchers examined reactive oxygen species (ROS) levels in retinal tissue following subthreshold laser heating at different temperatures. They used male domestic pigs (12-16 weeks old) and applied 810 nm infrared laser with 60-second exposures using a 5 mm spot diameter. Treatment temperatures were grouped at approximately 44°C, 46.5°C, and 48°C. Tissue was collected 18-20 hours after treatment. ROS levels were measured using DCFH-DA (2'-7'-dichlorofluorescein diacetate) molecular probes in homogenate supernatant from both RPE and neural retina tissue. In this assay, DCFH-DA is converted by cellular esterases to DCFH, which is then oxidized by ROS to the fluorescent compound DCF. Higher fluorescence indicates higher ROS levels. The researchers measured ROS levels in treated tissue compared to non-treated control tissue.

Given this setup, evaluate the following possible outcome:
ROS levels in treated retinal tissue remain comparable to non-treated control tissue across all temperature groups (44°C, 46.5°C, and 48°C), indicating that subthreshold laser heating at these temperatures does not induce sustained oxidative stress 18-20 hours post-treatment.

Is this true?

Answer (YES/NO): NO